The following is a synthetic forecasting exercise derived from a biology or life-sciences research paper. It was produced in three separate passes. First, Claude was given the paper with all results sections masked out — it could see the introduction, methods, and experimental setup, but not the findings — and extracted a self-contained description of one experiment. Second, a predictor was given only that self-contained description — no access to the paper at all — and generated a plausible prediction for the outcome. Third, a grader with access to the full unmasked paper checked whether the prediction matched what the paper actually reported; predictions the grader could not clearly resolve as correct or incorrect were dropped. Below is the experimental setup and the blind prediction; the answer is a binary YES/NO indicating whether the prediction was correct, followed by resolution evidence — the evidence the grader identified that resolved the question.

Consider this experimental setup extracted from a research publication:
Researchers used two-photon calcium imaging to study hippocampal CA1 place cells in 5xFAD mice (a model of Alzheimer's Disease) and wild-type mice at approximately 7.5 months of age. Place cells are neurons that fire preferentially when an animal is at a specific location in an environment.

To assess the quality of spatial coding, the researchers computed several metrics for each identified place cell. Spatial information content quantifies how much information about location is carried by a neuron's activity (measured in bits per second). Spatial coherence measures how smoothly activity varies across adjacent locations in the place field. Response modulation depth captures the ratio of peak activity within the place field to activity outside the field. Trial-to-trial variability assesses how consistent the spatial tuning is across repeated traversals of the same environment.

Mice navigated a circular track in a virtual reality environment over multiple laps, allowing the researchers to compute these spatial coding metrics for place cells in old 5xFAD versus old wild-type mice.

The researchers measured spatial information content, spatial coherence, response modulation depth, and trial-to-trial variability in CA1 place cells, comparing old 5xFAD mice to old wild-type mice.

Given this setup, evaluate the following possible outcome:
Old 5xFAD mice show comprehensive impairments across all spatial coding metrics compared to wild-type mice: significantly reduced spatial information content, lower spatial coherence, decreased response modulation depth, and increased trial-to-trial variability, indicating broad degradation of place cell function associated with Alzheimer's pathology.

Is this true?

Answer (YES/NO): NO